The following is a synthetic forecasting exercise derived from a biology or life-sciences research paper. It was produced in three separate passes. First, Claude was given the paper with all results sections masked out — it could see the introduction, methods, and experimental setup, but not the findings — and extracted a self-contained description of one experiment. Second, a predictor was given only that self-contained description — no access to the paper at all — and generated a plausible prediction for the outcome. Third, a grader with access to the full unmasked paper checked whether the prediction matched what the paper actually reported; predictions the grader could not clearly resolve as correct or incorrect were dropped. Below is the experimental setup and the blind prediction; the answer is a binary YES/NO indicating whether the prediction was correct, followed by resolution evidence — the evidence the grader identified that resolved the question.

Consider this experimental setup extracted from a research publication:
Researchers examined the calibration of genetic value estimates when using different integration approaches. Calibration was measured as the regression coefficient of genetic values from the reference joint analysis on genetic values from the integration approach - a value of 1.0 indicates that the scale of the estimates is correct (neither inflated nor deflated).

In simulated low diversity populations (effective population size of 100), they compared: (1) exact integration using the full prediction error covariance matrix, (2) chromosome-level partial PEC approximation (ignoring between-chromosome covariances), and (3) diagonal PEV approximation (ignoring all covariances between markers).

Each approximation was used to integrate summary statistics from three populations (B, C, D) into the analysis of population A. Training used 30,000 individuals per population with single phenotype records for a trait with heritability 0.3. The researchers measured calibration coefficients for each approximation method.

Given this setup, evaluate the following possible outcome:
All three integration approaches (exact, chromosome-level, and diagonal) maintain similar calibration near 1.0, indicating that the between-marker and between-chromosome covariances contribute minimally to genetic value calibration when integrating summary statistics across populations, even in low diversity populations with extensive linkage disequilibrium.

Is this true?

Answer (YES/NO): NO